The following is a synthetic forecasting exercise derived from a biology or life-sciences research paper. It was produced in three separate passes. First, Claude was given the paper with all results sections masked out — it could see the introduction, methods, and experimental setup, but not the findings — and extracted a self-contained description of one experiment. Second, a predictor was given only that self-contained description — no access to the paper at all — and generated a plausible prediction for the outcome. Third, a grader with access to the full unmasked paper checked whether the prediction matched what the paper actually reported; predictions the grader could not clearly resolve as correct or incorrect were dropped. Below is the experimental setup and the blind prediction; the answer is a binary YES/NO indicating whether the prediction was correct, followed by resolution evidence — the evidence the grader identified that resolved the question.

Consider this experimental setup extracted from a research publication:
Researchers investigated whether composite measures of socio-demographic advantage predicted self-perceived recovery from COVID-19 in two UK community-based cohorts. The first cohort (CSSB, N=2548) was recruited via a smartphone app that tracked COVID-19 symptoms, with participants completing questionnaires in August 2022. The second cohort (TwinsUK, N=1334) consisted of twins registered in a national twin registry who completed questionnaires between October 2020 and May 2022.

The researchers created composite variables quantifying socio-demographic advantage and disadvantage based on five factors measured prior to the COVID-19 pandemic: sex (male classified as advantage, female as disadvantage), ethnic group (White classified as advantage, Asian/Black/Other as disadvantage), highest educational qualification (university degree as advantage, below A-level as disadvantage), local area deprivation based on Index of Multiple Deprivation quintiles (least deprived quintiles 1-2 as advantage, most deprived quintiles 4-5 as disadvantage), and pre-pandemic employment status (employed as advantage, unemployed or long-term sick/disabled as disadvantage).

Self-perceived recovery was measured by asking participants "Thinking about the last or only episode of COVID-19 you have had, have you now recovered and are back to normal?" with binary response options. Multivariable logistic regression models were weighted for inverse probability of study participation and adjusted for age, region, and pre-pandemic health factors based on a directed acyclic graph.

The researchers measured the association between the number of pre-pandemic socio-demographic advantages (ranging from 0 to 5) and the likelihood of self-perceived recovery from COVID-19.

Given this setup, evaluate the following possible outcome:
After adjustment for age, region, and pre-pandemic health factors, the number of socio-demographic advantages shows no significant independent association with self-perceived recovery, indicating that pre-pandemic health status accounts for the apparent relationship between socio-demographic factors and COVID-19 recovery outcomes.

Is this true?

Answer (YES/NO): NO